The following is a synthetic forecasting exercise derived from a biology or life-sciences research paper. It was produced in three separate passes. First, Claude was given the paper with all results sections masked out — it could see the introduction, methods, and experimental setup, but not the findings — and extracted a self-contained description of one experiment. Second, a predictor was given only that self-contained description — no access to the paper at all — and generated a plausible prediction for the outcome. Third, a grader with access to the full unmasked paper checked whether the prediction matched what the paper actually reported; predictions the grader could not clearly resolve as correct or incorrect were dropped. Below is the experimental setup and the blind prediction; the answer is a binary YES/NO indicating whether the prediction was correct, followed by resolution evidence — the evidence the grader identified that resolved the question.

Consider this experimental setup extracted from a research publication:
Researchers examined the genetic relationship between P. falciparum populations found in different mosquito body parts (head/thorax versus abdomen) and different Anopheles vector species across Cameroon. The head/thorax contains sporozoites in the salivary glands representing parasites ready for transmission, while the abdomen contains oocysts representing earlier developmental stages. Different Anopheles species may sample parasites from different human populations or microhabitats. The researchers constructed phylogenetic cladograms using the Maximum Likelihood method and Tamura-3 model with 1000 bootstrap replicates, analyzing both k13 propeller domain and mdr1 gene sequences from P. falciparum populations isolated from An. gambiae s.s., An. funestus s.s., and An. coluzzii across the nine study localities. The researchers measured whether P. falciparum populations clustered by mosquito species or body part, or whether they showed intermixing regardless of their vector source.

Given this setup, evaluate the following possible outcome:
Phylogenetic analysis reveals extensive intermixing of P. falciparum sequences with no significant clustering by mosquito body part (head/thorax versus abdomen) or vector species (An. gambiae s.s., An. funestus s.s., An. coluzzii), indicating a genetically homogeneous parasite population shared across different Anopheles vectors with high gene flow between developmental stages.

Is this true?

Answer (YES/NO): NO